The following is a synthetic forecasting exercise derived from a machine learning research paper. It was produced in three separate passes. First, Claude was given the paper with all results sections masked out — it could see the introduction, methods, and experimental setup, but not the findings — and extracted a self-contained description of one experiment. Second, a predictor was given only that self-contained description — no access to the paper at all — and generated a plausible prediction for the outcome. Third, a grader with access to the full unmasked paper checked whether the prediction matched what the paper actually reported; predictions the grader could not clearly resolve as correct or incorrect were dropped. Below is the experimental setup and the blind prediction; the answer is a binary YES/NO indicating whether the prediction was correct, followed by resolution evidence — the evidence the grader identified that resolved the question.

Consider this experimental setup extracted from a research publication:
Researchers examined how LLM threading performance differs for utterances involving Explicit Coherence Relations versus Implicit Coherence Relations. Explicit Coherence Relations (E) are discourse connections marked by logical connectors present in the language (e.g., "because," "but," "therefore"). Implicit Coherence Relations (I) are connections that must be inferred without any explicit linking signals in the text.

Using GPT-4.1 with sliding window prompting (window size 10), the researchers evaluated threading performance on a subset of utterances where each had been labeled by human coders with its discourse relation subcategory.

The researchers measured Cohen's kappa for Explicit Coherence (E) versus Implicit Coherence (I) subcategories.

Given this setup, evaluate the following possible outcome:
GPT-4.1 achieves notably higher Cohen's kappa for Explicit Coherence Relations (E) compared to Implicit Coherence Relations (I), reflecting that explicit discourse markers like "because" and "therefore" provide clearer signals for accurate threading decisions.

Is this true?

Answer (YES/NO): YES